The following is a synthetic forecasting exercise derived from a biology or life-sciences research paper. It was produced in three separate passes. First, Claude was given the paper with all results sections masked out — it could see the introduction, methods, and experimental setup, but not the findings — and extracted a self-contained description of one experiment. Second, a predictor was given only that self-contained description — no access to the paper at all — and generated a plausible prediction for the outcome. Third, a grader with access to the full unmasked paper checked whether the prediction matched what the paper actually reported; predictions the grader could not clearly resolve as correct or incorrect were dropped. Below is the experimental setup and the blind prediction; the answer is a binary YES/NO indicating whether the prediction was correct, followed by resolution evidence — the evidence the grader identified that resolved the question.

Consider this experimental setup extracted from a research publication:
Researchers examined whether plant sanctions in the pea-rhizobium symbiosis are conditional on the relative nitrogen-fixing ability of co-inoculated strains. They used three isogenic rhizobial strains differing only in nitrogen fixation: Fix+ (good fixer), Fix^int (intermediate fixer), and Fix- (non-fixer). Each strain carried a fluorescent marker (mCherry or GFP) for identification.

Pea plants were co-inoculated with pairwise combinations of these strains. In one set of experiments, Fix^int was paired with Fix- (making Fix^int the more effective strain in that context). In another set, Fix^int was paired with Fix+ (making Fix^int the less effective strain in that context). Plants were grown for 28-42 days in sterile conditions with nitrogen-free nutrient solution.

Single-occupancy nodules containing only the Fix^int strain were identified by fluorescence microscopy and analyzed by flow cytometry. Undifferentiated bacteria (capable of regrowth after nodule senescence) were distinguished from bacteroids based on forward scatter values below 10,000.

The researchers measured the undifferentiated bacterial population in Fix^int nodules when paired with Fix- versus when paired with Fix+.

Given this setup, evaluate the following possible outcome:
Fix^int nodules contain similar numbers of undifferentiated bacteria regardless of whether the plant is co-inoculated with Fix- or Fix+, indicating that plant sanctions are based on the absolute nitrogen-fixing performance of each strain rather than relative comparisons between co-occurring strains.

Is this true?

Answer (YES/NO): NO